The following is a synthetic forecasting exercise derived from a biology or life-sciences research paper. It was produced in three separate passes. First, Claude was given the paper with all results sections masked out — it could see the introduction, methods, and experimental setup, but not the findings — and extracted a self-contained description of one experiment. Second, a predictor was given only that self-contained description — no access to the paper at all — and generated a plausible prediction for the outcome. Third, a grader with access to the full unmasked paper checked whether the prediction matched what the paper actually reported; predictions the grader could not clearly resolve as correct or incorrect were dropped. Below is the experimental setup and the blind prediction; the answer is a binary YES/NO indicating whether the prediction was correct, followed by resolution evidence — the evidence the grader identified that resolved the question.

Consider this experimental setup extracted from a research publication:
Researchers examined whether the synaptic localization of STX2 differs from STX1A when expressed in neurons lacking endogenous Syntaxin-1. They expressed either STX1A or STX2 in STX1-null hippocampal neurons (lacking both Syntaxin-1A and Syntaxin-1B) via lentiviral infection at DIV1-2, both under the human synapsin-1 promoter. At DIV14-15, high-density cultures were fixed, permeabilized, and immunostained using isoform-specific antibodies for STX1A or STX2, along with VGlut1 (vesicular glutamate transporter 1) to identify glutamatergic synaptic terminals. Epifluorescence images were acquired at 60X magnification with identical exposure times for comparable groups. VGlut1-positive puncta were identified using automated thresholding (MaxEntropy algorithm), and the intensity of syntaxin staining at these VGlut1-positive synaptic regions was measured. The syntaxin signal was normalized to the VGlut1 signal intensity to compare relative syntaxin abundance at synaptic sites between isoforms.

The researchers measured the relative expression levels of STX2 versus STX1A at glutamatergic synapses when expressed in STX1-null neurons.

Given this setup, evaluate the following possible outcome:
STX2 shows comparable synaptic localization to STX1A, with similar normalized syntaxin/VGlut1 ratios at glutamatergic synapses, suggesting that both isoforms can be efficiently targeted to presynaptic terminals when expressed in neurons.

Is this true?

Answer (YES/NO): YES